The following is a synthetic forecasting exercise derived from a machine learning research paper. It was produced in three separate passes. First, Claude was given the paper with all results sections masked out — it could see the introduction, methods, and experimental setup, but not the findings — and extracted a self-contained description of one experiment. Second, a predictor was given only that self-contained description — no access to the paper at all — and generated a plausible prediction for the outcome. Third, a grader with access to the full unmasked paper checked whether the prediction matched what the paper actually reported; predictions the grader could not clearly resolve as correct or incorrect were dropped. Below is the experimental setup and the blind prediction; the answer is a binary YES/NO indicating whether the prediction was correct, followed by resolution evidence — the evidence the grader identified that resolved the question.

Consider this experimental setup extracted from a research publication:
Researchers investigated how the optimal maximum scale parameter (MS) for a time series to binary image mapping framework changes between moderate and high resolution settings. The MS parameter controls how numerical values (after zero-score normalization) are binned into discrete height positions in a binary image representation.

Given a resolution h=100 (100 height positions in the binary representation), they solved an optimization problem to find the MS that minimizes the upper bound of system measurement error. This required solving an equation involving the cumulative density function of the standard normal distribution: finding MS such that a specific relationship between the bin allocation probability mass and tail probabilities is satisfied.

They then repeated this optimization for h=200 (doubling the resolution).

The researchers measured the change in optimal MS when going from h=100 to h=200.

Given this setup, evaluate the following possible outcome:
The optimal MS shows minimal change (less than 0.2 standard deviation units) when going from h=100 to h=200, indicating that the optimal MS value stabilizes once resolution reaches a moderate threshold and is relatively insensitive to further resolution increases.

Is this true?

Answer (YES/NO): NO